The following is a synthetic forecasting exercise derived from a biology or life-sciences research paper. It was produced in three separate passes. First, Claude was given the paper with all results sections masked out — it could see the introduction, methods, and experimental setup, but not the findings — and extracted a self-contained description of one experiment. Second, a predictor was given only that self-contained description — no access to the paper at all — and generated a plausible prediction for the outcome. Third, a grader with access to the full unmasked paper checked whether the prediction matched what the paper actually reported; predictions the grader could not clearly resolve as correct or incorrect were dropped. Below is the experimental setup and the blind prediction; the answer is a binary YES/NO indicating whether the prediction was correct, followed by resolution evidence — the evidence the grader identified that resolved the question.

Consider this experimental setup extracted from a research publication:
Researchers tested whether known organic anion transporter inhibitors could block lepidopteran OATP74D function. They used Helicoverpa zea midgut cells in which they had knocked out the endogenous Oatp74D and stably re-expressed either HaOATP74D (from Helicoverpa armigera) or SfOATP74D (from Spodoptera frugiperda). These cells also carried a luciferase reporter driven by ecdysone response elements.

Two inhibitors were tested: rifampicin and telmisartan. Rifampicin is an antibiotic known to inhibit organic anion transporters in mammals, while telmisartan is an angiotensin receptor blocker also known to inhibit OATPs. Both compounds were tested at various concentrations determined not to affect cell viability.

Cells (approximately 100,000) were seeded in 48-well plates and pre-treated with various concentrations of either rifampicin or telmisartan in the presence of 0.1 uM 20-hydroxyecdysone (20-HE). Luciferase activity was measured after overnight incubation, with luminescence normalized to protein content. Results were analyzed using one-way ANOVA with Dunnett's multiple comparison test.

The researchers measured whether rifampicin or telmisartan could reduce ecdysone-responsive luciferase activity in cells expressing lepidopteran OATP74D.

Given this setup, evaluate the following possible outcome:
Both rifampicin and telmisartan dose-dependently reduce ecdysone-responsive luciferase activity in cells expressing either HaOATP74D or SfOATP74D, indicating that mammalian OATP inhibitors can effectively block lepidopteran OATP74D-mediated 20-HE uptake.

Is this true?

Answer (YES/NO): NO